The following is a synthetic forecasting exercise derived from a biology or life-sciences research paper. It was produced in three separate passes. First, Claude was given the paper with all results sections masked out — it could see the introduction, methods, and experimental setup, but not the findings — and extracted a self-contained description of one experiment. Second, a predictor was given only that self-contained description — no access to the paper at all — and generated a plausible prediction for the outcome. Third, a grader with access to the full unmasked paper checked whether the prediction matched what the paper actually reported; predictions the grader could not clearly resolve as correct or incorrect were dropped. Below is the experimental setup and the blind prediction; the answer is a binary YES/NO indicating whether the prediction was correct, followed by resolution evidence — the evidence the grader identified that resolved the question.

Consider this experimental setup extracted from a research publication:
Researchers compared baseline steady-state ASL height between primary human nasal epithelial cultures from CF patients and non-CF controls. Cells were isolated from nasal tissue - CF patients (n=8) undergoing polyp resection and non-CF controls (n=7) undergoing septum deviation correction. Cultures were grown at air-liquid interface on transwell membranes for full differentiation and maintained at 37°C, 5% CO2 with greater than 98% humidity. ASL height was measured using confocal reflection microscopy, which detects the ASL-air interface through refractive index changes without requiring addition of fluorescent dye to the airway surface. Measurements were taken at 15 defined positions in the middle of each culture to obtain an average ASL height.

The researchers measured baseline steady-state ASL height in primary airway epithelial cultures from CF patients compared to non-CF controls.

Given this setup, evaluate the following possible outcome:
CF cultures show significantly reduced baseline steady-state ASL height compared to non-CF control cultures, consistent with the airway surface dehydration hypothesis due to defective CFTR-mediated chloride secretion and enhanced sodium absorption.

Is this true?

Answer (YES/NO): YES